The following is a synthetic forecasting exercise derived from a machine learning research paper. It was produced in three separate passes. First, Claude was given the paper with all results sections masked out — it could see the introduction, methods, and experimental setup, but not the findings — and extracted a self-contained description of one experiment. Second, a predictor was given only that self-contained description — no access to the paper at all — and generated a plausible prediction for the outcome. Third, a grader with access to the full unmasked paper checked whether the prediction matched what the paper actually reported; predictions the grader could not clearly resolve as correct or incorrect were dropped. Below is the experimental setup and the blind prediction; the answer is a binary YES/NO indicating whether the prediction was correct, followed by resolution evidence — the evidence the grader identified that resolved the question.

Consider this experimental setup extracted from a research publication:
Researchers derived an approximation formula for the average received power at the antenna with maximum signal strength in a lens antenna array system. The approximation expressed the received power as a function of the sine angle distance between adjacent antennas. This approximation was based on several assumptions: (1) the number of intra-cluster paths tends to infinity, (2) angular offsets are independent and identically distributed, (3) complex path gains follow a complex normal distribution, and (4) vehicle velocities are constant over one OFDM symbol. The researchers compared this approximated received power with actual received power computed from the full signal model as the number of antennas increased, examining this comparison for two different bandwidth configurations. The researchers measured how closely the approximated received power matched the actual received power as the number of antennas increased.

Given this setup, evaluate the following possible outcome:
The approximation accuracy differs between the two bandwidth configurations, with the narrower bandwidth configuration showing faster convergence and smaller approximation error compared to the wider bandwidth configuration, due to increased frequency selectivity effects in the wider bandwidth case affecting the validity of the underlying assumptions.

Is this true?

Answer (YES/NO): NO